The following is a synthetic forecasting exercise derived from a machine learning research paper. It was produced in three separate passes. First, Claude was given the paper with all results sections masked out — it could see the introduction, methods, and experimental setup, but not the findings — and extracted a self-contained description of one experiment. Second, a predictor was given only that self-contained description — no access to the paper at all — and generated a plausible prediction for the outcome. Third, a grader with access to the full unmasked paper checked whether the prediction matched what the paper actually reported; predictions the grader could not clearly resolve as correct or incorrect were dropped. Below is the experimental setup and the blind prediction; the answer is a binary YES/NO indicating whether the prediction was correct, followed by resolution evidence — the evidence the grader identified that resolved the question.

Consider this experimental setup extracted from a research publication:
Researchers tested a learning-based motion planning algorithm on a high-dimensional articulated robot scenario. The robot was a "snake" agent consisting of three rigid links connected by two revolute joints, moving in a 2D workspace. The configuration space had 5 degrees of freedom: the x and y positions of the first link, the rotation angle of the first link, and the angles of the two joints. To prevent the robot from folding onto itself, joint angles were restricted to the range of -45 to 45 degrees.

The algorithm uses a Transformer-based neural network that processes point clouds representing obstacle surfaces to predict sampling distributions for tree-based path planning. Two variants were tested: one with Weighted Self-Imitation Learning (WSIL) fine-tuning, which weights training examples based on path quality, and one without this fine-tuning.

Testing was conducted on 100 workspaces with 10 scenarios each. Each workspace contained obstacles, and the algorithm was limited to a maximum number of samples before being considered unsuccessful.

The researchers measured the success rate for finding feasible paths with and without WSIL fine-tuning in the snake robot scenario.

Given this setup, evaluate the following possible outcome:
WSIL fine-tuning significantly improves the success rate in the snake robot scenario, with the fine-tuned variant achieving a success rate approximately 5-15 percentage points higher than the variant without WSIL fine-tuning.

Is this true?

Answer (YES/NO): NO